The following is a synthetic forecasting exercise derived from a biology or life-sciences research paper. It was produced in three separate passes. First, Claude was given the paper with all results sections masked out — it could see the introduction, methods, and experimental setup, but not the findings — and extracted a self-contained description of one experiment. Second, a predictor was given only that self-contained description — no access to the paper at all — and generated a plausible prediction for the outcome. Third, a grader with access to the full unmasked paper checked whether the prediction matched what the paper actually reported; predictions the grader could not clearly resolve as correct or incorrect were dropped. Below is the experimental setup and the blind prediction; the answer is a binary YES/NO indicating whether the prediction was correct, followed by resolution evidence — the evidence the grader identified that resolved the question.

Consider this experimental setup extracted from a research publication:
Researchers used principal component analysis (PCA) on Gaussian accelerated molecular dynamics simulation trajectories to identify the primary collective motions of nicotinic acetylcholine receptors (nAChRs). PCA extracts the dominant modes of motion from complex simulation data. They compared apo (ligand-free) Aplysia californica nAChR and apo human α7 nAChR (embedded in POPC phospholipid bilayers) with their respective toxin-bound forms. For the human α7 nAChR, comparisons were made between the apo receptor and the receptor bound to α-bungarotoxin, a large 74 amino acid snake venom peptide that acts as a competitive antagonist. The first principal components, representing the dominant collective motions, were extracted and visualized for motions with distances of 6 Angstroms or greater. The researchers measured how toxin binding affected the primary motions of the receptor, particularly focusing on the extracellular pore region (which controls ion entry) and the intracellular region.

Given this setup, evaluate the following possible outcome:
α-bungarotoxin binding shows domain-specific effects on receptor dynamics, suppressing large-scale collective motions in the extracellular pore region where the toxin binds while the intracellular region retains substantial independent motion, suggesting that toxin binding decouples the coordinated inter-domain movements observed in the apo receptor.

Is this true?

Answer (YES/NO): NO